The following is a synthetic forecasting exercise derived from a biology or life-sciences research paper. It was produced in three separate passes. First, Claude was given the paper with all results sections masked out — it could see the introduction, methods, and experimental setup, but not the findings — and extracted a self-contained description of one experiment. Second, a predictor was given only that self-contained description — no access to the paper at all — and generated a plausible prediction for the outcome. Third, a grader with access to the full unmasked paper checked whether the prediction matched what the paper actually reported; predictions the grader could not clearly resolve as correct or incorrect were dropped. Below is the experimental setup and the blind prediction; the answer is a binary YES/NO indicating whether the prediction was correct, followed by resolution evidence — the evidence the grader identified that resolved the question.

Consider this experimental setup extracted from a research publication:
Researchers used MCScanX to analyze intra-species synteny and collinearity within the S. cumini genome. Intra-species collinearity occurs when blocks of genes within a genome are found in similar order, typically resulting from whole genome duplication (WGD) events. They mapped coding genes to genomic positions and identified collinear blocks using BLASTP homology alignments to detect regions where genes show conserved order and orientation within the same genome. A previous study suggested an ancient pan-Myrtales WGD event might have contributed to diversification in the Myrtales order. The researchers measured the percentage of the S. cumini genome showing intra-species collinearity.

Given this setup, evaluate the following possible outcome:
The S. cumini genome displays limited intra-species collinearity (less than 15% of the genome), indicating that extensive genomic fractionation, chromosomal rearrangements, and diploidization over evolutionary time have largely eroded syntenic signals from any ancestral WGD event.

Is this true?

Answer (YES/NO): NO